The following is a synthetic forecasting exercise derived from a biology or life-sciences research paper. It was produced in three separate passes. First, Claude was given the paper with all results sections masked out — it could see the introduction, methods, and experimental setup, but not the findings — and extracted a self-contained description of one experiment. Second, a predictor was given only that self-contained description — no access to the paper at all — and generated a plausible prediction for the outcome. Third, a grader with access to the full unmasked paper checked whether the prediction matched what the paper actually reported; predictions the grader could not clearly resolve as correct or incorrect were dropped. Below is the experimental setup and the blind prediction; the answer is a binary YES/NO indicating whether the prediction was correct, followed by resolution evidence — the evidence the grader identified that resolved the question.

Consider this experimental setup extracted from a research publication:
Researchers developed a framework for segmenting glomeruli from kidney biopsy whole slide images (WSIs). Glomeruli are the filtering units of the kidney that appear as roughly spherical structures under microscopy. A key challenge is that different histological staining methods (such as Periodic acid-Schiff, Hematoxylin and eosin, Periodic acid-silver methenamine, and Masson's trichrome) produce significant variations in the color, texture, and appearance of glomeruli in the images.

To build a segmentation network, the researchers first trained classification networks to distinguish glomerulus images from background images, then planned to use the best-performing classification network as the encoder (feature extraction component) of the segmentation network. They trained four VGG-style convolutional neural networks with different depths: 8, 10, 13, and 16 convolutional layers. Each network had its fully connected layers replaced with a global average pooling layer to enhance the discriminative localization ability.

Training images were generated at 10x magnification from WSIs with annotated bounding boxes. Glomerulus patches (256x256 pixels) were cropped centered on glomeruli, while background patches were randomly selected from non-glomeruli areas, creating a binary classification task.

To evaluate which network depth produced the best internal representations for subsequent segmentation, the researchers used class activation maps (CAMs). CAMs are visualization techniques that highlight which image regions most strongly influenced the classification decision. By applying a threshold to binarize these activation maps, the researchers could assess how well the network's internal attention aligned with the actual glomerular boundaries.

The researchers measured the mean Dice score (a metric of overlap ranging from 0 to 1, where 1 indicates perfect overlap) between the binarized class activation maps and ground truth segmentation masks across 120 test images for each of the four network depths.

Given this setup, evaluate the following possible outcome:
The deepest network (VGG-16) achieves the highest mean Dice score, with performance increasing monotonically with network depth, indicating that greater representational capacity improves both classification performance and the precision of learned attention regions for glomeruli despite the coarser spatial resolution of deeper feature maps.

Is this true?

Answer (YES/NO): NO